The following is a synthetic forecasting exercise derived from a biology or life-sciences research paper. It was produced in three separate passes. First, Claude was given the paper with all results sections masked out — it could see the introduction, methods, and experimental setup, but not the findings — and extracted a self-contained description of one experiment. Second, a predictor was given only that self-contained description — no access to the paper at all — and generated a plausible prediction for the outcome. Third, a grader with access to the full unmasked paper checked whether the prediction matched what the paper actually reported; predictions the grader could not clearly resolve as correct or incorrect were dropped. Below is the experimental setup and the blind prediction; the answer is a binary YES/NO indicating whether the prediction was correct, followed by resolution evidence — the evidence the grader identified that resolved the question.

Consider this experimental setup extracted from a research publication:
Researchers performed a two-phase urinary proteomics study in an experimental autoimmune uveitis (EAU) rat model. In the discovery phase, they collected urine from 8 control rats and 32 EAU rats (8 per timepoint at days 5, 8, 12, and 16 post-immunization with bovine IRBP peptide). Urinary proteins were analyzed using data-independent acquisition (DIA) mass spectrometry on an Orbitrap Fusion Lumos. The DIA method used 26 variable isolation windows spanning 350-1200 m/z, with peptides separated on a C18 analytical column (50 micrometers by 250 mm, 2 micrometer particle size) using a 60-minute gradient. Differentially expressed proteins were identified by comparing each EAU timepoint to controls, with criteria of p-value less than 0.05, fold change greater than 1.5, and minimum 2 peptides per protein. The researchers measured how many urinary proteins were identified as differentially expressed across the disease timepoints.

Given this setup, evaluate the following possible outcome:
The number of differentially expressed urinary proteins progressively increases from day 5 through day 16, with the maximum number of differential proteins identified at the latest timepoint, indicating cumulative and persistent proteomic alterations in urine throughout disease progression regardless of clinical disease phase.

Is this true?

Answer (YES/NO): NO